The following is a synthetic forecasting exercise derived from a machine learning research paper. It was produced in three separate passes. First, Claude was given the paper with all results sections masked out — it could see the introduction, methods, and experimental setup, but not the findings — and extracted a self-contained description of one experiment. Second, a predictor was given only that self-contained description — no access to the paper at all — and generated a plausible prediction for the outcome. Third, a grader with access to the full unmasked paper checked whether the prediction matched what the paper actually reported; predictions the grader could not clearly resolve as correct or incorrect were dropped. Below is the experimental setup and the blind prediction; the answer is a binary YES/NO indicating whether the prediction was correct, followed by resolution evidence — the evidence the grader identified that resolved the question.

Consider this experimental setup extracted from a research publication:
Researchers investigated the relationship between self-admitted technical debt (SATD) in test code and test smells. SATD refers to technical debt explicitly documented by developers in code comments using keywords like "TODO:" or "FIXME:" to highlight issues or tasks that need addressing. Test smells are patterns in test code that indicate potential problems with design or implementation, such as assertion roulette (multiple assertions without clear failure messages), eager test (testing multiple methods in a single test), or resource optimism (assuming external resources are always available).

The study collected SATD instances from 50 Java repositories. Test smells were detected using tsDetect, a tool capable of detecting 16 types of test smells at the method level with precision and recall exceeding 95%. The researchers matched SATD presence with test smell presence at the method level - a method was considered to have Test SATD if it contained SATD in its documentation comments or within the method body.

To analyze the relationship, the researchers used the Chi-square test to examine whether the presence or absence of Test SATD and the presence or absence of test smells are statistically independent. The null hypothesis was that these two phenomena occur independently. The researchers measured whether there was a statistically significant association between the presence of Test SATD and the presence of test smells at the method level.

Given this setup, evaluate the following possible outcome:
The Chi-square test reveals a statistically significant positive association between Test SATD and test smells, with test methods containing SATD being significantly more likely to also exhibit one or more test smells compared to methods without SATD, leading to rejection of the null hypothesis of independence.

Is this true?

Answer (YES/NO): NO